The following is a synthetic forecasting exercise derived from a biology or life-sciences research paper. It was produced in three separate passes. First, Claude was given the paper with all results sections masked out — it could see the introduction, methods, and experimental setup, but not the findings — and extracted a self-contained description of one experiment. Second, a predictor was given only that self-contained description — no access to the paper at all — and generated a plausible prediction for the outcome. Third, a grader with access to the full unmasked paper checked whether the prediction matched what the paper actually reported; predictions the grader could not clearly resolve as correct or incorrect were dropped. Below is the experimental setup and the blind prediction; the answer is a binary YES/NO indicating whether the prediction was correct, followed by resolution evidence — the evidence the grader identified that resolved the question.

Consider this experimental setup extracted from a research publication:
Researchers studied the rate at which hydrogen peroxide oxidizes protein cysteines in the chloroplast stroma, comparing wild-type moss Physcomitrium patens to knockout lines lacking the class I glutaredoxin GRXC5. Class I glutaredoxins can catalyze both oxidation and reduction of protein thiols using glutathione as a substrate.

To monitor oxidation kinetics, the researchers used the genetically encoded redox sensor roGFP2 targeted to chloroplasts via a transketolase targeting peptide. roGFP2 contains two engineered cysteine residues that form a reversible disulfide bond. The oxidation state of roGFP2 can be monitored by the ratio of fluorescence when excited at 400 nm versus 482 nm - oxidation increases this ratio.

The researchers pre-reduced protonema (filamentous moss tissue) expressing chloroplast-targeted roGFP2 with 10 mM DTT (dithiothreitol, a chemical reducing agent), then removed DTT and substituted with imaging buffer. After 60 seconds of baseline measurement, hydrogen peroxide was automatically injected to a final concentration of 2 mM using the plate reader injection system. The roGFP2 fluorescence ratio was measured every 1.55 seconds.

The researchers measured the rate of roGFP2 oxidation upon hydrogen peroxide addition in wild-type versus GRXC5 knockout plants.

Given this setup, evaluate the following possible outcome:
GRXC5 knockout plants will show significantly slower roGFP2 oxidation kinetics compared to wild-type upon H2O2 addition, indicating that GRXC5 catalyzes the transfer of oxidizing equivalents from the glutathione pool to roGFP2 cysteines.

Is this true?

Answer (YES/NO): NO